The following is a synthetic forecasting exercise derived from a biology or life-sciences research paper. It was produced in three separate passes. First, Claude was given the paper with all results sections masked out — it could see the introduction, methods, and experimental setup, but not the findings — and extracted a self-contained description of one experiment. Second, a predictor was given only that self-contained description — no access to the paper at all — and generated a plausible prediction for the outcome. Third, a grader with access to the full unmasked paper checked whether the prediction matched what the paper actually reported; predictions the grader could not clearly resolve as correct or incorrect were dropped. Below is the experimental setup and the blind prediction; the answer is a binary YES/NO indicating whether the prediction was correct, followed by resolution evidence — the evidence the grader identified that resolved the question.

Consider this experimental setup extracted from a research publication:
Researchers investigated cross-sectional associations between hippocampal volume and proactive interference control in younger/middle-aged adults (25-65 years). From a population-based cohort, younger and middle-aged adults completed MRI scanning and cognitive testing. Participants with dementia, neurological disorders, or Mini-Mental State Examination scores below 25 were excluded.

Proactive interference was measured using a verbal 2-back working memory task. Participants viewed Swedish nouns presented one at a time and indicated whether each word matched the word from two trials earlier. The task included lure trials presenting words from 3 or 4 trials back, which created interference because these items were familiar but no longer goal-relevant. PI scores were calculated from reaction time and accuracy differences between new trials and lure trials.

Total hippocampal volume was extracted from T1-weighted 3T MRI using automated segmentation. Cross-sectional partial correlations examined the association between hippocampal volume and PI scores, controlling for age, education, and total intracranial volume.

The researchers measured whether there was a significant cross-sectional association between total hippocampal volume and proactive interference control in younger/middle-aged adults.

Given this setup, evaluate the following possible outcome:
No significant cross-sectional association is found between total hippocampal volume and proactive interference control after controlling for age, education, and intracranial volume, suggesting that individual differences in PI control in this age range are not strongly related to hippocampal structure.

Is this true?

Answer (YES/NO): YES